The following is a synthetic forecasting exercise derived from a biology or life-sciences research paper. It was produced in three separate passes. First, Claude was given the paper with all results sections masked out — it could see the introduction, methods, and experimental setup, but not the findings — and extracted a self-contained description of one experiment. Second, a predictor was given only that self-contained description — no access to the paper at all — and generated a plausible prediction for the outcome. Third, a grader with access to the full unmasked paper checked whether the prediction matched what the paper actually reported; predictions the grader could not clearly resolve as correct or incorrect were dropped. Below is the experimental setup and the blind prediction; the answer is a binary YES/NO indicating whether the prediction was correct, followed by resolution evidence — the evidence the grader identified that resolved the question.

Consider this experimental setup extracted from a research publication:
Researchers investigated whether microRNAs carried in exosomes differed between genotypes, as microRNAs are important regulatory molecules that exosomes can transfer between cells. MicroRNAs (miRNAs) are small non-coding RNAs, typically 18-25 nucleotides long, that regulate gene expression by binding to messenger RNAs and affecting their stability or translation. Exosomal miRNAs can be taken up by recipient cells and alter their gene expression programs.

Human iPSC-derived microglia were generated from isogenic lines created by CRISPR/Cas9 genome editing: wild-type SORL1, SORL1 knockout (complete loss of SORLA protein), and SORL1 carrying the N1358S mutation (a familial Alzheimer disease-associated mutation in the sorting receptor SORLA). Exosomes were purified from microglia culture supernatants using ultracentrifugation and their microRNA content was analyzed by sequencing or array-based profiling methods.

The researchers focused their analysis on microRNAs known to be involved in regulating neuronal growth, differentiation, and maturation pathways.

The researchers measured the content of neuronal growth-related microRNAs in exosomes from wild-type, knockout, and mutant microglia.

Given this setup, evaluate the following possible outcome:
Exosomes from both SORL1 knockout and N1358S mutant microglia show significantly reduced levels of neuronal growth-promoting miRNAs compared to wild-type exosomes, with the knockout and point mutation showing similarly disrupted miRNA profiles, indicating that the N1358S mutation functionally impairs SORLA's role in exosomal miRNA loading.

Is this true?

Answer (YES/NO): YES